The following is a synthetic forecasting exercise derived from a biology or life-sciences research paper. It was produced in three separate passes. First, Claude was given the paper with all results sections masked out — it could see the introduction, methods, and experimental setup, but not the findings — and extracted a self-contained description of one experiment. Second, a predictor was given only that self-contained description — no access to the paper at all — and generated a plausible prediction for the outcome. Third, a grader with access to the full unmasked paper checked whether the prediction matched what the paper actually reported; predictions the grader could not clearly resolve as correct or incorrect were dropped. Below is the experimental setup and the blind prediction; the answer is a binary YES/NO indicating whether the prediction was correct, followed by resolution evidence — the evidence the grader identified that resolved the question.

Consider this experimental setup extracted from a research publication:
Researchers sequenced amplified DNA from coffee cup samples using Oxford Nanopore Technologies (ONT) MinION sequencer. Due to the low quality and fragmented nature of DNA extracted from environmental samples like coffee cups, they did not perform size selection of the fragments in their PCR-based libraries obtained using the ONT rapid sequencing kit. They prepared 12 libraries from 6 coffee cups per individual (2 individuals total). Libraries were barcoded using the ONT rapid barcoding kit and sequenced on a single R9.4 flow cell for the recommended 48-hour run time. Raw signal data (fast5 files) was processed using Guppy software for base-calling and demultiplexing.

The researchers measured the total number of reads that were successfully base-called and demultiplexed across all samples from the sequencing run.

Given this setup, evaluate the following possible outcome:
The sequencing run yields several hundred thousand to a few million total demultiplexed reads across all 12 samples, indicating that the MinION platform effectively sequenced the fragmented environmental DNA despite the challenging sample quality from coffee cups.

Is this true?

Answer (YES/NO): YES